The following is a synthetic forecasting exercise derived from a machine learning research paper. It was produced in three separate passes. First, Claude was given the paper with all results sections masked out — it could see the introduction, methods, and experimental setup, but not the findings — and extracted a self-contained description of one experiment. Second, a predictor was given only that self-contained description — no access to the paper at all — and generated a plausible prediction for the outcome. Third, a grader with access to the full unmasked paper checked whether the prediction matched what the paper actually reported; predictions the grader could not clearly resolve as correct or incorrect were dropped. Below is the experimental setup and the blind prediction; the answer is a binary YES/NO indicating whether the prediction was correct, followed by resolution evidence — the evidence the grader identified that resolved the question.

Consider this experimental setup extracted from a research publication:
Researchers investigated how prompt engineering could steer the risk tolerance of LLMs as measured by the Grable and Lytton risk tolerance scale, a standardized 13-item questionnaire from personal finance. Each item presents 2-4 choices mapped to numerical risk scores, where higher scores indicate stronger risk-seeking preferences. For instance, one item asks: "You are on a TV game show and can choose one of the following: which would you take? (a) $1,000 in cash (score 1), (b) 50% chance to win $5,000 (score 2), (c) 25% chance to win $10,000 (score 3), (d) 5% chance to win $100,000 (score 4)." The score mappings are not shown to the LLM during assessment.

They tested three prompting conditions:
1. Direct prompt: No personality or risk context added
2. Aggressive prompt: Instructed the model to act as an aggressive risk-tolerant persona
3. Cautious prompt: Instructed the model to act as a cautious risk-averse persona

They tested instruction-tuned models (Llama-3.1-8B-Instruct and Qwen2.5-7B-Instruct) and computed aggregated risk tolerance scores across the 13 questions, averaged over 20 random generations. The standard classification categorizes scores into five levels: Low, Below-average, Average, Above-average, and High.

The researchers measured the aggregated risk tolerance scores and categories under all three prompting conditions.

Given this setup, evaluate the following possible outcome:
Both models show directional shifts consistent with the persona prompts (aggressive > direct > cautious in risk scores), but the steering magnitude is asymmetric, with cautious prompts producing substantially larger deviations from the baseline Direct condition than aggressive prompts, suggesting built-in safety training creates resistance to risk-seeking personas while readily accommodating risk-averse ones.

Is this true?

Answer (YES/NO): NO